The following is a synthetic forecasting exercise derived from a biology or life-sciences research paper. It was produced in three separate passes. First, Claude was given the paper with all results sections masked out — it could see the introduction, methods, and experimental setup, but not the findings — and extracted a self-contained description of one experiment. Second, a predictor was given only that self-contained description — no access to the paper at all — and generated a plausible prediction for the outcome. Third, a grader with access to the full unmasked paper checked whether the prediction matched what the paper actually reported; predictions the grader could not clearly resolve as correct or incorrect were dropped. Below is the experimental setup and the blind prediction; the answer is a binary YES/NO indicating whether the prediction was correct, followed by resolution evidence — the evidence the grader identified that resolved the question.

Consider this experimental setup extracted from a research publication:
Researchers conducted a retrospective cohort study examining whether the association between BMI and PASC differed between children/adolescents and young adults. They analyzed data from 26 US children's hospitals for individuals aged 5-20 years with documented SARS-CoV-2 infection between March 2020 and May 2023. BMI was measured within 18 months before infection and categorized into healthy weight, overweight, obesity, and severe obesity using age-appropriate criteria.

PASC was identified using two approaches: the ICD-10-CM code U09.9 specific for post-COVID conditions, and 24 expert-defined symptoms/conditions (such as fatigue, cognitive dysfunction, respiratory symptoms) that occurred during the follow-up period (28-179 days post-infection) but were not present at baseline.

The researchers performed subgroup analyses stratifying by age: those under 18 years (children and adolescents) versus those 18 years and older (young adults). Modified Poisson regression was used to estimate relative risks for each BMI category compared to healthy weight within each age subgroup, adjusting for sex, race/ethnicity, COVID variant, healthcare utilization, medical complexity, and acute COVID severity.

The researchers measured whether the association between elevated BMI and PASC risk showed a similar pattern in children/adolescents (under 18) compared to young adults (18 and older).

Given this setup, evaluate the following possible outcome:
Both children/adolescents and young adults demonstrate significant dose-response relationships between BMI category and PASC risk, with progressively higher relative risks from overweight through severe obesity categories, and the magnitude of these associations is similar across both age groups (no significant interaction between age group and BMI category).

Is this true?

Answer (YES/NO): YES